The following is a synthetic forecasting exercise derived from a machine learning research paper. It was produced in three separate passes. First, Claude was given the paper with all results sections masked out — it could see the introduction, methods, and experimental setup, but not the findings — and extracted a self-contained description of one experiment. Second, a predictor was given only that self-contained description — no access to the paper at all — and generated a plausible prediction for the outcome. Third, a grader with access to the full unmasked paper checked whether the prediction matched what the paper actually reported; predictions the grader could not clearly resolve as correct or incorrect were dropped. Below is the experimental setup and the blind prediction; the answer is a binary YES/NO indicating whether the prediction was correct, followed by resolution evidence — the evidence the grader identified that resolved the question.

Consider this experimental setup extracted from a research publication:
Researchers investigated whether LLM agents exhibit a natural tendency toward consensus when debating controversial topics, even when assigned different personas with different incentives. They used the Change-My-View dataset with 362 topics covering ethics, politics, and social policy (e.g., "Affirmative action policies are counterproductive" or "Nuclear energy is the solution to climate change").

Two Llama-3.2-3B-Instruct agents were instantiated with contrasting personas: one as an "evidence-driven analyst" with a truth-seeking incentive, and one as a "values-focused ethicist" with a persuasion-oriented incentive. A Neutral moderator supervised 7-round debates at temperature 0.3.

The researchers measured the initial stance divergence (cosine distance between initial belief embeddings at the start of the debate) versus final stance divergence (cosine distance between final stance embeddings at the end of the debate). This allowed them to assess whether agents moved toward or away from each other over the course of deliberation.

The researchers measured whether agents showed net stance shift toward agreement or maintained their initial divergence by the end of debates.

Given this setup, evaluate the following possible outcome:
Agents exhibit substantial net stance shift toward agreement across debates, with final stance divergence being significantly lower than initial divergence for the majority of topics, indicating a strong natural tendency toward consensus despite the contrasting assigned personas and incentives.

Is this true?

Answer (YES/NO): YES